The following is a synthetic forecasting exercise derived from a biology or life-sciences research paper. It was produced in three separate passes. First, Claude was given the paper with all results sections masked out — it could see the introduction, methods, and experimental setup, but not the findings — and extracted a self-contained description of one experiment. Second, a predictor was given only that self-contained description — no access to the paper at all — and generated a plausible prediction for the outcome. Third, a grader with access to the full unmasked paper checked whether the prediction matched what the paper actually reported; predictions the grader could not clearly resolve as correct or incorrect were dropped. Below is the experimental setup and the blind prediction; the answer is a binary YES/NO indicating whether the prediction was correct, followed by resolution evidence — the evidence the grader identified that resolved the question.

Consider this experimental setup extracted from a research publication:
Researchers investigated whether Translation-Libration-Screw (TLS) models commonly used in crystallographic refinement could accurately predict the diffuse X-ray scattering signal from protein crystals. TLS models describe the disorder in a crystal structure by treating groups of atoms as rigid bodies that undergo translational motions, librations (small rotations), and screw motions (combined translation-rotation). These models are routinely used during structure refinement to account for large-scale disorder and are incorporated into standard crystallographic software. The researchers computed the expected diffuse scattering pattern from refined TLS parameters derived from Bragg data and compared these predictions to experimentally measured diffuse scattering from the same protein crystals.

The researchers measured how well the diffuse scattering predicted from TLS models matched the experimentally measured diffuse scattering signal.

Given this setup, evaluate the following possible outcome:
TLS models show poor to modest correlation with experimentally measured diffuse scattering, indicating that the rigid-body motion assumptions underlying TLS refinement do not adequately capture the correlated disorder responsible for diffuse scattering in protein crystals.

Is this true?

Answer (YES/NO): YES